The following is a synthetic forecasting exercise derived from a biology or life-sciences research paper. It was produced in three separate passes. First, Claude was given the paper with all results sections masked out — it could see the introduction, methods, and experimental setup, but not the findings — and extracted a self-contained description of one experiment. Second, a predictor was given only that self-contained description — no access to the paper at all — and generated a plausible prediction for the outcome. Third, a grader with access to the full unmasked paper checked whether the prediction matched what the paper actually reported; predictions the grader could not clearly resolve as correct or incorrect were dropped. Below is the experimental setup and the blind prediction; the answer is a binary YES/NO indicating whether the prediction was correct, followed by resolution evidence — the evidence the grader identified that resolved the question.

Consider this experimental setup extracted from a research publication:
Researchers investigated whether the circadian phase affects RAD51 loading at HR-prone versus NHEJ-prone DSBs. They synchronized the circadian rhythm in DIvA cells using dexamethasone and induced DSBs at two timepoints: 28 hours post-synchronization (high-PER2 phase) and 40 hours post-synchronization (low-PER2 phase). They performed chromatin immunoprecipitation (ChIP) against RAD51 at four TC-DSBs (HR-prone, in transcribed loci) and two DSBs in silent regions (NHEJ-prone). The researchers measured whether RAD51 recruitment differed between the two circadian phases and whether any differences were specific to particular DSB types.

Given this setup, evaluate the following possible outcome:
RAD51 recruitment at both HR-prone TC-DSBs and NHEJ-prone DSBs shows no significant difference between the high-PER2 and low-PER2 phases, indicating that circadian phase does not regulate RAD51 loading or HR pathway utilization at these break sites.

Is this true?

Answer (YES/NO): NO